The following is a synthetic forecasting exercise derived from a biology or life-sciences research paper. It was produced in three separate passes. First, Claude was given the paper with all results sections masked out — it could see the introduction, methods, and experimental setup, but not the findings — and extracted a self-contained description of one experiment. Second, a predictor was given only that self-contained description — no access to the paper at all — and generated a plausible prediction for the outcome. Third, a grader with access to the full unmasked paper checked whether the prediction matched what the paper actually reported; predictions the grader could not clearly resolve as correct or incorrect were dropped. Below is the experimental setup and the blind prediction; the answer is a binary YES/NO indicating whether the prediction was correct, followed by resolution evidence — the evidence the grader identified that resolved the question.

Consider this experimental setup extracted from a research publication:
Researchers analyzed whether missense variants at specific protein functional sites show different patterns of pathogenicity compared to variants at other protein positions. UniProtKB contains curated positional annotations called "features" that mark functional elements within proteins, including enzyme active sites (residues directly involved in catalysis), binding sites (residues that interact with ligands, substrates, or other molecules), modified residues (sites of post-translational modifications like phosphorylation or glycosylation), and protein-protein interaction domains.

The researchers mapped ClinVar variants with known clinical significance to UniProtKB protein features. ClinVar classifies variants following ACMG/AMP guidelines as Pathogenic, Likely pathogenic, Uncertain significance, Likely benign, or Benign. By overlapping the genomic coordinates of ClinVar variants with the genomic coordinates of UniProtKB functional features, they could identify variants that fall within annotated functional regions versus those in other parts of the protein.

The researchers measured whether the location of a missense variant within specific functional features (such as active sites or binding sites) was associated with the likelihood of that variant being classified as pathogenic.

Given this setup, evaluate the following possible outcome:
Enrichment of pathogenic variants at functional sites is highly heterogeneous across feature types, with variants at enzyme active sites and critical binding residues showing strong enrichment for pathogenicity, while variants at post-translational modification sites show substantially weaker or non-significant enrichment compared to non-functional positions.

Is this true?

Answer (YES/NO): NO